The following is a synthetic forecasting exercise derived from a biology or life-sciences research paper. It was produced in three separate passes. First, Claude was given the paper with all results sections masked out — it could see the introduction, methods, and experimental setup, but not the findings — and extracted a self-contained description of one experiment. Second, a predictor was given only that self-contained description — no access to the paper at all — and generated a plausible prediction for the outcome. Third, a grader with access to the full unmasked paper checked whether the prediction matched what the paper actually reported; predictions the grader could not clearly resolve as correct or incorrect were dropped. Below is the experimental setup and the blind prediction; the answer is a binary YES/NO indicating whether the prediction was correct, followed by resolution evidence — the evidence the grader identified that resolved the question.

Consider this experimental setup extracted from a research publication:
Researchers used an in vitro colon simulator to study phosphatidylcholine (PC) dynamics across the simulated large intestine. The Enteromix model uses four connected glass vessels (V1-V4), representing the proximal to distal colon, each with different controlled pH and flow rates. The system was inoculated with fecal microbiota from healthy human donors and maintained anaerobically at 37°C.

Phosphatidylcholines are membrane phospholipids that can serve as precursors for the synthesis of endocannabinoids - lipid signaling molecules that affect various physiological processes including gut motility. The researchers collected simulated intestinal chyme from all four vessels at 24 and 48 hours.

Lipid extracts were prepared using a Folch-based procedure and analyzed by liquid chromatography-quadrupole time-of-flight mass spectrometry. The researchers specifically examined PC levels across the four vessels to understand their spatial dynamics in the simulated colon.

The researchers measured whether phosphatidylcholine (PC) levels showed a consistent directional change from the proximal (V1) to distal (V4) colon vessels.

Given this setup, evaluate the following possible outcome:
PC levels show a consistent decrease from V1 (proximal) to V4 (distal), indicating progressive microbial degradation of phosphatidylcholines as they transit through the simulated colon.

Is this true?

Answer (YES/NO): YES